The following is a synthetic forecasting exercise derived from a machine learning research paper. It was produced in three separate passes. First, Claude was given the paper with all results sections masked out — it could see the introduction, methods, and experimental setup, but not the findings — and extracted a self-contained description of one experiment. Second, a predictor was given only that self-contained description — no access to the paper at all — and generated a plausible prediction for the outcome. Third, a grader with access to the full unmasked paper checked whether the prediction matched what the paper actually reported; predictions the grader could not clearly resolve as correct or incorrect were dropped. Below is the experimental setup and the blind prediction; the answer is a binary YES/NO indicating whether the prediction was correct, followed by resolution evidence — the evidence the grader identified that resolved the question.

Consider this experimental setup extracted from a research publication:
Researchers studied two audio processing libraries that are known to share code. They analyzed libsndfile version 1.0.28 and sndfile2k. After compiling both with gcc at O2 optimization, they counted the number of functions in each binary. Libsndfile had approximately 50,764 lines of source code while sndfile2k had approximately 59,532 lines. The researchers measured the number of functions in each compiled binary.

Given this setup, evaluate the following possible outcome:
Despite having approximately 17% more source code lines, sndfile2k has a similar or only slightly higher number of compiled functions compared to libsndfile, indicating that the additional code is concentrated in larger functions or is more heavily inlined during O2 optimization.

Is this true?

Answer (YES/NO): NO